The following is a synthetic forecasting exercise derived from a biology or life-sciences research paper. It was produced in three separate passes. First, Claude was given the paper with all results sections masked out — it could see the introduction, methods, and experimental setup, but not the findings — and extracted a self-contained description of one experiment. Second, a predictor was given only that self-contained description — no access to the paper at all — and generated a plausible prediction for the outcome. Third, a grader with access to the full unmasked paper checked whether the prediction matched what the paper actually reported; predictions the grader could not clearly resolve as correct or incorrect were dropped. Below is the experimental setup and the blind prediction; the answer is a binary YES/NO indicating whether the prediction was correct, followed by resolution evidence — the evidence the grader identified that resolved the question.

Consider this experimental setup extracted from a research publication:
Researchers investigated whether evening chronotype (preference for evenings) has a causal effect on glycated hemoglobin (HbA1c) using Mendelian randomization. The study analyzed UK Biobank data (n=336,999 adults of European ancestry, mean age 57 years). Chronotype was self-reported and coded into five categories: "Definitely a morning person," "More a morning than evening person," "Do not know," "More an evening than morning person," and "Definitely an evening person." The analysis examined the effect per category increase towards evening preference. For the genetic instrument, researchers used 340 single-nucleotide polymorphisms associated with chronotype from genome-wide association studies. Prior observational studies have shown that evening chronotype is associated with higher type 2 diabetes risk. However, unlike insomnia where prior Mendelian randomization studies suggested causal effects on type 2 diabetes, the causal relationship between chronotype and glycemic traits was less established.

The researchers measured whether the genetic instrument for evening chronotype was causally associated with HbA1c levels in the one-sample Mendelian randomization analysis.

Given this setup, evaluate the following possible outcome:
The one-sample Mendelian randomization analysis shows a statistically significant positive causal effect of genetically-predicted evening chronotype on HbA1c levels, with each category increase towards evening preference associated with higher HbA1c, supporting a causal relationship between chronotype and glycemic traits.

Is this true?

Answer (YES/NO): NO